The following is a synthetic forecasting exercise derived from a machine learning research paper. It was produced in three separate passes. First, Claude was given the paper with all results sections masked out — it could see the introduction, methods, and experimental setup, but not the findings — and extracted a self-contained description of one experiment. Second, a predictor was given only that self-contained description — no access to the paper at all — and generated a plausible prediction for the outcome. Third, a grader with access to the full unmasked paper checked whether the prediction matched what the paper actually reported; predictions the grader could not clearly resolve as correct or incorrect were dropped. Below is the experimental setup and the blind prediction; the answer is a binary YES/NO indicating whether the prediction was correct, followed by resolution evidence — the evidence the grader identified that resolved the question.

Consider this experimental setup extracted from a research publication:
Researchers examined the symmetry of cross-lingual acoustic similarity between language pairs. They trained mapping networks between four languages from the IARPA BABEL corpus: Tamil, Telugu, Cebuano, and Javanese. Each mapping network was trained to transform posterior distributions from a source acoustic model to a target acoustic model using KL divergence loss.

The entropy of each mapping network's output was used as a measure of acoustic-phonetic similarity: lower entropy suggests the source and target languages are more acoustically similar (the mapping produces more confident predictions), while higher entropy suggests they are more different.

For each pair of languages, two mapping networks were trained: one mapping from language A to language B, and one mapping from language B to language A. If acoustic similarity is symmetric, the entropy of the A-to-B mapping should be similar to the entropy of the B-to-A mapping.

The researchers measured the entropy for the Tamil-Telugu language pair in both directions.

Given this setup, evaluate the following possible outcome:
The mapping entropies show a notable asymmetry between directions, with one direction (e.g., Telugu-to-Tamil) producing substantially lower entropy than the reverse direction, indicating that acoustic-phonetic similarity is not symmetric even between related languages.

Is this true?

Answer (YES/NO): NO